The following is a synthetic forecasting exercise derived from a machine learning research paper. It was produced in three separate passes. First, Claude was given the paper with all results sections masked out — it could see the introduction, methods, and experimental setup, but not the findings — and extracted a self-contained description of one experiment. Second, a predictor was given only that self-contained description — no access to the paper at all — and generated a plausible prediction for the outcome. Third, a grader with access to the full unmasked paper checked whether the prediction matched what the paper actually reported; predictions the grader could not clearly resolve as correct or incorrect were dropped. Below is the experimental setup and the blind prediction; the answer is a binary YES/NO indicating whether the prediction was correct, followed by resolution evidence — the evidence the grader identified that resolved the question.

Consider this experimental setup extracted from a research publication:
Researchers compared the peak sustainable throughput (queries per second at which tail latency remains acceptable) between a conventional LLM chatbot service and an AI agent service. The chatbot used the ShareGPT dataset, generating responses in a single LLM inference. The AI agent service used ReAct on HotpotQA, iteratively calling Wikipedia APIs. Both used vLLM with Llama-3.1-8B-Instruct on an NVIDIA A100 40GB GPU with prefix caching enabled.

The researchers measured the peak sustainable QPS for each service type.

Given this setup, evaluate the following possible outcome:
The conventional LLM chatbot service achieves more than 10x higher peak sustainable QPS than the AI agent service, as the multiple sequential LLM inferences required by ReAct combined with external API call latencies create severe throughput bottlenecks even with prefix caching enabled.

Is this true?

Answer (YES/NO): NO